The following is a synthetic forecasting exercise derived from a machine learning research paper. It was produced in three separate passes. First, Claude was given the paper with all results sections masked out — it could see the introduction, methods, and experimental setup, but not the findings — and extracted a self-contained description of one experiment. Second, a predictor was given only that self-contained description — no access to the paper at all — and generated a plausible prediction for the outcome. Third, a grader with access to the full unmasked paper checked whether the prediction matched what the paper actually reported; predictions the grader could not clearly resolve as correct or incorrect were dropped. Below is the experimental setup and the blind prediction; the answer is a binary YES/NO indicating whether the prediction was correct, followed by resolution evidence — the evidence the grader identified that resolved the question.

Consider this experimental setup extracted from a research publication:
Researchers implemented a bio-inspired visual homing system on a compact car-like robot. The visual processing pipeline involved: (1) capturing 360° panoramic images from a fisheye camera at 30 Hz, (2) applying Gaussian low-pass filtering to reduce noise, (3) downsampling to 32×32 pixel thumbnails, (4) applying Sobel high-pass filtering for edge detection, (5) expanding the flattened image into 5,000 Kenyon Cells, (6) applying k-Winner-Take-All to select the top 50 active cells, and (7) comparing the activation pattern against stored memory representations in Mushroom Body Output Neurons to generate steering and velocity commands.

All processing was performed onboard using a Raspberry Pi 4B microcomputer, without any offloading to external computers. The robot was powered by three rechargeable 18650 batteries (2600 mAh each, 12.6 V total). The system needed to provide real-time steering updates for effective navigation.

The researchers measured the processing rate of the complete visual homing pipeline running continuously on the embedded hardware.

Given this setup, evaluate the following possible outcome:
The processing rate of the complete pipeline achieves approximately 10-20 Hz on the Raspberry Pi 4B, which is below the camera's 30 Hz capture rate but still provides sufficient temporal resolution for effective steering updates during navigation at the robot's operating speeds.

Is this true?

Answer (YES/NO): NO